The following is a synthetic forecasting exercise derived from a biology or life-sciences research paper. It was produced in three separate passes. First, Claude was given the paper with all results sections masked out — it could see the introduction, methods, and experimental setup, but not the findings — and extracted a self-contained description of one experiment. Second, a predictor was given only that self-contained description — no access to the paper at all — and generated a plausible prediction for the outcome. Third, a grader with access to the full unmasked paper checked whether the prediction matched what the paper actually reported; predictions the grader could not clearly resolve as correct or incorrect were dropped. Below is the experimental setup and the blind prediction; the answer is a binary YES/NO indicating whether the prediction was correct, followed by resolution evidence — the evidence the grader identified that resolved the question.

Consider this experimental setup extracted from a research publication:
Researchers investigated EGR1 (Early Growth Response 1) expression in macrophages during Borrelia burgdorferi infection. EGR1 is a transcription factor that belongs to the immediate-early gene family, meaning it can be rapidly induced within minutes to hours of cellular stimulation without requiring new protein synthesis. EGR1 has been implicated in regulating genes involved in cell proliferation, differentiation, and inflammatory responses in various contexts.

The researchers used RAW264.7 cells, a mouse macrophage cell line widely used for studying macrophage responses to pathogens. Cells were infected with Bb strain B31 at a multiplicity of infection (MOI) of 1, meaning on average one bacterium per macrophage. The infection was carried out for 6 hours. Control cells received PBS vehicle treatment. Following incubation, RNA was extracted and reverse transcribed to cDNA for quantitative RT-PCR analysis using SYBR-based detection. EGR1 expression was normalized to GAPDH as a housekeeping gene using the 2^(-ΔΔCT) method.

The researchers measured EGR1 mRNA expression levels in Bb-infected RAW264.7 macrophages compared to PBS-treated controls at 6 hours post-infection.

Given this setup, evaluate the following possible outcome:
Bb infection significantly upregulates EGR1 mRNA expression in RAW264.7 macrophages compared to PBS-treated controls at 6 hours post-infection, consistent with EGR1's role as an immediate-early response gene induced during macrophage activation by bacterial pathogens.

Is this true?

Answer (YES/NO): YES